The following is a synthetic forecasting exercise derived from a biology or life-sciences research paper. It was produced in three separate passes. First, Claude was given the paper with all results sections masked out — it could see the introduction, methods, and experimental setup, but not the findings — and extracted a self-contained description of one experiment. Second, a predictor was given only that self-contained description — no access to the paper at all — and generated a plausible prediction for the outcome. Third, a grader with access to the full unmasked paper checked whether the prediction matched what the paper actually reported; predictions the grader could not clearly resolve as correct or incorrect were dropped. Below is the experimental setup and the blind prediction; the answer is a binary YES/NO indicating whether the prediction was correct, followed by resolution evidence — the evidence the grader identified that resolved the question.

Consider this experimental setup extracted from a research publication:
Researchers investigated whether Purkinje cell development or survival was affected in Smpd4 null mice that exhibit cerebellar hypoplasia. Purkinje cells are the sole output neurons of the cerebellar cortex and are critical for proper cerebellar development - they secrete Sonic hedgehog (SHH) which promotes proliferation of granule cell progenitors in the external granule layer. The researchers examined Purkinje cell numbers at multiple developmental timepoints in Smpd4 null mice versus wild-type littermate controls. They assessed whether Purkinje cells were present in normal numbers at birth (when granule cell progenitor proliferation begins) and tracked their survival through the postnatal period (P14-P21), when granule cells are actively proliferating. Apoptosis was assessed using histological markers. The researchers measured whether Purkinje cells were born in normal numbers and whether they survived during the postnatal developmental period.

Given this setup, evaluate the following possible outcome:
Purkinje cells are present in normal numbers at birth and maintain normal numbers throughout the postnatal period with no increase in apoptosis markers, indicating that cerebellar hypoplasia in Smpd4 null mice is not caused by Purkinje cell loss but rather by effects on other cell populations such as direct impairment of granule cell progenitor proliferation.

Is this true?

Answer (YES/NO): NO